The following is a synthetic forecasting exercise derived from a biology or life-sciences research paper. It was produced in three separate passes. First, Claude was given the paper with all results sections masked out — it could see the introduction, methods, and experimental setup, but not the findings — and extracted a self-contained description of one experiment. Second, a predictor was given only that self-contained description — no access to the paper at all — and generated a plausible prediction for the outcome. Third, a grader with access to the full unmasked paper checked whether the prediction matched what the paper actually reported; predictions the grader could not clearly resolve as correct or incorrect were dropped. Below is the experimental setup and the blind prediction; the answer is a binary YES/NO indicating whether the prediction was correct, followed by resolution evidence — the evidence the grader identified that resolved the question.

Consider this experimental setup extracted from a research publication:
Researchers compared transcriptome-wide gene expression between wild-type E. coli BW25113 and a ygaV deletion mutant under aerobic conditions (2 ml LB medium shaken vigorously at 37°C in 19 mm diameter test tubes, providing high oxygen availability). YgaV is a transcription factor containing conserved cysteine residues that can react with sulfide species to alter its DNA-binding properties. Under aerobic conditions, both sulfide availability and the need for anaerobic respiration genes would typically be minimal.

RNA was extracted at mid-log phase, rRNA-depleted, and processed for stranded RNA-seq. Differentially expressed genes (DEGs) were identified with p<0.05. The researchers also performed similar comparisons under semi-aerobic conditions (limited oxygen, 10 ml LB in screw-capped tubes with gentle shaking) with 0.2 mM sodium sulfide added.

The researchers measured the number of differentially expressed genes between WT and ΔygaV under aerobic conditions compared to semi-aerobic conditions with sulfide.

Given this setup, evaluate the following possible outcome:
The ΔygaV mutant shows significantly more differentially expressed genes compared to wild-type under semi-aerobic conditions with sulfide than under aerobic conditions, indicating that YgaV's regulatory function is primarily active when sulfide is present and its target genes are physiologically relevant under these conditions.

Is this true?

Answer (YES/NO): NO